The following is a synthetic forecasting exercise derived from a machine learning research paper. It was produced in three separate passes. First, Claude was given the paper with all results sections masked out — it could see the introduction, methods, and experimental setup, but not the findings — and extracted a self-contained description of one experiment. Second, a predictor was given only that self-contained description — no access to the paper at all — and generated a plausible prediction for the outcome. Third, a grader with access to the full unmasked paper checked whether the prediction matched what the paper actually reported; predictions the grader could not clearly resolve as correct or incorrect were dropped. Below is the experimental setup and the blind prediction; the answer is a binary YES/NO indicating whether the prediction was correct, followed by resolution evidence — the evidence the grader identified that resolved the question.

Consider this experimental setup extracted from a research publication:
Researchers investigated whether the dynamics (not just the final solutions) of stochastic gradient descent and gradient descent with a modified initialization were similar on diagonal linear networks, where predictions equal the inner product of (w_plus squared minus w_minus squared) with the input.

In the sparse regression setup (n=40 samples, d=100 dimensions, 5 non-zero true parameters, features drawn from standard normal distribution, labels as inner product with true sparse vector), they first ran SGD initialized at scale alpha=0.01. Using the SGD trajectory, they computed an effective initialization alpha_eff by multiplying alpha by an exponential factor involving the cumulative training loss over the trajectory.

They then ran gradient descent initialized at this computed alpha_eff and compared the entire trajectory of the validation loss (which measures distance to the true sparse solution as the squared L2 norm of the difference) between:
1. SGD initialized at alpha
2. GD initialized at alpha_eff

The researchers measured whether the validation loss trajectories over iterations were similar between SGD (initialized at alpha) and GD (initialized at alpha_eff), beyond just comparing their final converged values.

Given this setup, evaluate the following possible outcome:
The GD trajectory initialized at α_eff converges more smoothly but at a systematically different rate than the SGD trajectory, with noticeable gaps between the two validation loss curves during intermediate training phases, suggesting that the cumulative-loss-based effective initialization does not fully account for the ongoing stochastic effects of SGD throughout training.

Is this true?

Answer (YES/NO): NO